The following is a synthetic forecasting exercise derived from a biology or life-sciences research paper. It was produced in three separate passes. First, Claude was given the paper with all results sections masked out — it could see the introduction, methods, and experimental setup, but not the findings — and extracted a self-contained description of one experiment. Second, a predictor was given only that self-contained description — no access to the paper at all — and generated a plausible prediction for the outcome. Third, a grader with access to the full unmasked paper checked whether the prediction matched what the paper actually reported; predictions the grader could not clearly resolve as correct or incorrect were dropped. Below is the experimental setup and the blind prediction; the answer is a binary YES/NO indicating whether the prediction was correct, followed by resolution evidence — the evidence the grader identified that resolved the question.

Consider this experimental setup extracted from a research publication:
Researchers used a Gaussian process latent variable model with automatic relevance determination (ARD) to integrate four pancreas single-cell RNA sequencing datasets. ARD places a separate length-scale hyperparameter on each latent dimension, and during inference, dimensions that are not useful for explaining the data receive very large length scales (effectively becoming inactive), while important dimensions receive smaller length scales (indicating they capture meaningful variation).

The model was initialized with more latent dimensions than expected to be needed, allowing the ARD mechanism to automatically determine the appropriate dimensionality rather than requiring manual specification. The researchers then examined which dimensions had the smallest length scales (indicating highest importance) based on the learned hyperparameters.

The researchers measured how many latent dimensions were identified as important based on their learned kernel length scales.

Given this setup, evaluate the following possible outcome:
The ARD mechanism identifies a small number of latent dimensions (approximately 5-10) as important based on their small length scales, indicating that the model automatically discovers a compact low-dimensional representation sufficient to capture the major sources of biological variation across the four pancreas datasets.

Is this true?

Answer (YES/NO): YES